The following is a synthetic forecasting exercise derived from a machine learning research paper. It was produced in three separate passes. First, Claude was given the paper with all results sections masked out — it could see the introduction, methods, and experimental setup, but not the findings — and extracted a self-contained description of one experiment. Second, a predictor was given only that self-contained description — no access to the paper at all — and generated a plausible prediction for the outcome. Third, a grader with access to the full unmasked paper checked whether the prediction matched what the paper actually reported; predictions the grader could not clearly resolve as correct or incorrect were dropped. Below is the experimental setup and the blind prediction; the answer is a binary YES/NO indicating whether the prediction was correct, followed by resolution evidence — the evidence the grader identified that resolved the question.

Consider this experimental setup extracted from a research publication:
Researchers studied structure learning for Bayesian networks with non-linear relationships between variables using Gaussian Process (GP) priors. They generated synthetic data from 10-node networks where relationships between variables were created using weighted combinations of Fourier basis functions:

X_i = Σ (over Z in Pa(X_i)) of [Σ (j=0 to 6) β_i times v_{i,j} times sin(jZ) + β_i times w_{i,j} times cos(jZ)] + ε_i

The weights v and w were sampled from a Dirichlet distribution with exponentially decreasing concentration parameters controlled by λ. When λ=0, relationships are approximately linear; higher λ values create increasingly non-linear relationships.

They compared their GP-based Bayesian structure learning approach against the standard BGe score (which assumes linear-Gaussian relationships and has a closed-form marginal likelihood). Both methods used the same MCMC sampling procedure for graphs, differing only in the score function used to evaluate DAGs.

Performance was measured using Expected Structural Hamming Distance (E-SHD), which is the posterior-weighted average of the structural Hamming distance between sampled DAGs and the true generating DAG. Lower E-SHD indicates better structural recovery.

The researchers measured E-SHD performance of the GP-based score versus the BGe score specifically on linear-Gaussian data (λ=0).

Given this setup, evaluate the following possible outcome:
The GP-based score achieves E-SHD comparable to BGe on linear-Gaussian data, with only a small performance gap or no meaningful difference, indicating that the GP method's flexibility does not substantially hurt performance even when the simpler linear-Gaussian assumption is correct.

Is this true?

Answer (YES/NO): YES